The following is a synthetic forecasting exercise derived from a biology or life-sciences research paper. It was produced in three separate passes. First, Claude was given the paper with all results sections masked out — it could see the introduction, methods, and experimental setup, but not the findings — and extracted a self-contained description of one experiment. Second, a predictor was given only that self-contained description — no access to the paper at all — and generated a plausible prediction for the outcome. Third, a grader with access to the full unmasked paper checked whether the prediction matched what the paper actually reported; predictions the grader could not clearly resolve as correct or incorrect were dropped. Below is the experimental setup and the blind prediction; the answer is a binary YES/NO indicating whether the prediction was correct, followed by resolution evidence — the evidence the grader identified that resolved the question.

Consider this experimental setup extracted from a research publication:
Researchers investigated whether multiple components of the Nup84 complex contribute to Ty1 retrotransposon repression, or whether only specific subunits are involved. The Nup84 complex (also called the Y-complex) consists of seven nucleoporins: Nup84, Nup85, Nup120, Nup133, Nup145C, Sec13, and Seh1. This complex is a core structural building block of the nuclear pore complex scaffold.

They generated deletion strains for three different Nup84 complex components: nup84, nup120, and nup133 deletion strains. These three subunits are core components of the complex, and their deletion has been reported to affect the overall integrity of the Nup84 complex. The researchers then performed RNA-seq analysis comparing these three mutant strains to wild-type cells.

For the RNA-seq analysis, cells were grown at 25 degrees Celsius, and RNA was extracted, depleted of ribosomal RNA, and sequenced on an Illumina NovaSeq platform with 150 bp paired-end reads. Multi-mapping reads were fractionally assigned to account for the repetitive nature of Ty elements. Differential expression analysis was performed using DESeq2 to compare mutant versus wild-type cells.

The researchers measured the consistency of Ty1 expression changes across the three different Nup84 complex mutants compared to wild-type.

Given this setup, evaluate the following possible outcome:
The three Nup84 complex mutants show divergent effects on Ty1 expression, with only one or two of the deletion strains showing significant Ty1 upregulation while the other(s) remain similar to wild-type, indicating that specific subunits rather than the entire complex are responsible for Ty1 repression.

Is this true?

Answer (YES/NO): NO